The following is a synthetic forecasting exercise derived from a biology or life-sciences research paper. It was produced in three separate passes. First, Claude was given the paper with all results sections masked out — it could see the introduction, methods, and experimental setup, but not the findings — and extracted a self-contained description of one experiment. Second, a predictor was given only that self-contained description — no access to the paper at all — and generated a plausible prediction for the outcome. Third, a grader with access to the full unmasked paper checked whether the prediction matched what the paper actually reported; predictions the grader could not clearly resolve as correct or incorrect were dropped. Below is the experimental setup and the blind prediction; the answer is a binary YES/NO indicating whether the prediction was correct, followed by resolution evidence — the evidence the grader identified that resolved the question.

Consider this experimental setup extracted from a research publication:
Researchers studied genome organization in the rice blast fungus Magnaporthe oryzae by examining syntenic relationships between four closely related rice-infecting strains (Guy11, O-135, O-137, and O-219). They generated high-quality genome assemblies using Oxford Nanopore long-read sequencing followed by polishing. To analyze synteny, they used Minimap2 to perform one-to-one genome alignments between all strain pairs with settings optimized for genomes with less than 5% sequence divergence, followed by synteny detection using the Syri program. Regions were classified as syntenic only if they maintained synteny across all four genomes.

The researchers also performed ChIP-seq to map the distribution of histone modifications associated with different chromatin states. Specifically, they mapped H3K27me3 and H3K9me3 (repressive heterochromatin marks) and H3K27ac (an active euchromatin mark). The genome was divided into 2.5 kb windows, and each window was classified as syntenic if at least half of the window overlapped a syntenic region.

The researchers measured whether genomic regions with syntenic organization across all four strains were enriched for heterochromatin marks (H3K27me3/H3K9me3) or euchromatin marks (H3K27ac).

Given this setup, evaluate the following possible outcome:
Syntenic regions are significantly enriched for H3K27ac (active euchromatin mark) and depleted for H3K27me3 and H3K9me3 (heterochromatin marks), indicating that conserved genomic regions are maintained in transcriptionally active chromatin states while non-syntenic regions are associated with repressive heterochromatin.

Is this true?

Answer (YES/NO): YES